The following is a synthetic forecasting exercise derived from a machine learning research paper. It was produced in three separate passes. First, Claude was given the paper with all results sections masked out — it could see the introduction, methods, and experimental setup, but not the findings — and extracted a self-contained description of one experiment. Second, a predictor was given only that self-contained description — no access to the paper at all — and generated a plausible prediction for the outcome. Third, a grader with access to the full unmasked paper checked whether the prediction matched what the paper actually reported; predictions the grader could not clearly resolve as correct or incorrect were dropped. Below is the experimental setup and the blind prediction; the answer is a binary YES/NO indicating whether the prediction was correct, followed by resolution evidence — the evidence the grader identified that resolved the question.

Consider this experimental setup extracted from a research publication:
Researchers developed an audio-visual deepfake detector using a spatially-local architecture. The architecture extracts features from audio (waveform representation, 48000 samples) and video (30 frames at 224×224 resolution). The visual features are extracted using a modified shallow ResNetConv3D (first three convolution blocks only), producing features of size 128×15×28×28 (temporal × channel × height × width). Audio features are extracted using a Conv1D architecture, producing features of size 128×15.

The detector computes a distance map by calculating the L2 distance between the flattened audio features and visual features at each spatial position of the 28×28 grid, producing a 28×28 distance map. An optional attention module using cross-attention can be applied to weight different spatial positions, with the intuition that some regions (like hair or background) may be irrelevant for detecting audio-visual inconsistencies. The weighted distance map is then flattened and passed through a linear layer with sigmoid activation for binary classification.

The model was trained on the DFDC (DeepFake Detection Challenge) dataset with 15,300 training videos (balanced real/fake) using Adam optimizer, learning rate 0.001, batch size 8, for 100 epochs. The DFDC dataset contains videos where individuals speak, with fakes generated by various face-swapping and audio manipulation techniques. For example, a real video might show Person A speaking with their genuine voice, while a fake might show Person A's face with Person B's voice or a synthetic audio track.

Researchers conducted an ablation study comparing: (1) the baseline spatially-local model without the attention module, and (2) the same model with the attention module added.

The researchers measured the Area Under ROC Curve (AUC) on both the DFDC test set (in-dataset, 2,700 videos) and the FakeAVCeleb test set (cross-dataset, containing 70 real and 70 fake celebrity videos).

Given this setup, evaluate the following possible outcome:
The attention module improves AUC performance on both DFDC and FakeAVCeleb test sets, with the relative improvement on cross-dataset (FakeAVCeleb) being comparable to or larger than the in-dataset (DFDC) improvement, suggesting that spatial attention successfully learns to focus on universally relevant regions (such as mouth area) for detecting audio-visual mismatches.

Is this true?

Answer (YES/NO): YES